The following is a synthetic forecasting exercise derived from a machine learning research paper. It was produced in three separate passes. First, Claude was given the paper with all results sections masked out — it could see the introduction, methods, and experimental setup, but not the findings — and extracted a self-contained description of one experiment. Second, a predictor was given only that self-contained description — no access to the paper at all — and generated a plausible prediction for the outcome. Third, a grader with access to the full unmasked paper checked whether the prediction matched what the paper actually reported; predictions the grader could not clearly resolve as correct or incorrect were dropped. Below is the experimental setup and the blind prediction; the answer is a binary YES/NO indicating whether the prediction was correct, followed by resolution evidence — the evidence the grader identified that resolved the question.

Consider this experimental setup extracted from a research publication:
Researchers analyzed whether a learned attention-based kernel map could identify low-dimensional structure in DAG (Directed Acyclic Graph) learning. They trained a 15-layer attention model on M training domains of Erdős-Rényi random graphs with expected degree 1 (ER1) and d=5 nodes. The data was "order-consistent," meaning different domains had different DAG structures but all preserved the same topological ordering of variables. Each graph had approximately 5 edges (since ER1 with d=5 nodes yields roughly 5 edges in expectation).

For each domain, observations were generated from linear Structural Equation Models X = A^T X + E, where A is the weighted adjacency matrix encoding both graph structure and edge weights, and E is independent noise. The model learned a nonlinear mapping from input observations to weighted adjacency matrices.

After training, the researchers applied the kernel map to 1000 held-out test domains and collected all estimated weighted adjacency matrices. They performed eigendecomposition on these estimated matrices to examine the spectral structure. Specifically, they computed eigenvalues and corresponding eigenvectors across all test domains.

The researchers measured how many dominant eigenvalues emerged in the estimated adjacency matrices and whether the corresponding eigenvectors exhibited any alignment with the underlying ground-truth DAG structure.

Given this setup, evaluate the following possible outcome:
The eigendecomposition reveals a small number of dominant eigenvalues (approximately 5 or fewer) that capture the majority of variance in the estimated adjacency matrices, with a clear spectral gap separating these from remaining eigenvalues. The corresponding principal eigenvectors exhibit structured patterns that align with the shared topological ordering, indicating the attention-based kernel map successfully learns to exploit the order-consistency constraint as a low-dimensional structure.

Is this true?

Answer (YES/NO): NO